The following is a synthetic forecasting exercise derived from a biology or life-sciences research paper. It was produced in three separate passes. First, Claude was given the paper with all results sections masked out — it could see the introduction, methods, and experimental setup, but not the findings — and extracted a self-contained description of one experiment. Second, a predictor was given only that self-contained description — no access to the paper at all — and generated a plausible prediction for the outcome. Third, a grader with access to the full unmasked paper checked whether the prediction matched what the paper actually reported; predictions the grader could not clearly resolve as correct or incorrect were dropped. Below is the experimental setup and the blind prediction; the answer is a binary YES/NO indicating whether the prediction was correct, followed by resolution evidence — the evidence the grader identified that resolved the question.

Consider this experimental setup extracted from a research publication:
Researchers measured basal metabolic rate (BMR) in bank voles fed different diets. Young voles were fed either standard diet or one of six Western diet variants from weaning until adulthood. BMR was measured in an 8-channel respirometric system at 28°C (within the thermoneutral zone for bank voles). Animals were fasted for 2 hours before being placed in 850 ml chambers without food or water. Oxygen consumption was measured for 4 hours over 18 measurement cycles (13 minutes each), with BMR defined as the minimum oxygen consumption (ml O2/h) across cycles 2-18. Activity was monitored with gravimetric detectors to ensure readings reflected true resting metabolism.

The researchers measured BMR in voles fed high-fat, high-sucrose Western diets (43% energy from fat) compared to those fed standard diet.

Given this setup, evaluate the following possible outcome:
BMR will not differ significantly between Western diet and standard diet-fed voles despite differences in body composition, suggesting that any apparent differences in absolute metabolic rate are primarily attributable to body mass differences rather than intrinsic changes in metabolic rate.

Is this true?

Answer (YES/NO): NO